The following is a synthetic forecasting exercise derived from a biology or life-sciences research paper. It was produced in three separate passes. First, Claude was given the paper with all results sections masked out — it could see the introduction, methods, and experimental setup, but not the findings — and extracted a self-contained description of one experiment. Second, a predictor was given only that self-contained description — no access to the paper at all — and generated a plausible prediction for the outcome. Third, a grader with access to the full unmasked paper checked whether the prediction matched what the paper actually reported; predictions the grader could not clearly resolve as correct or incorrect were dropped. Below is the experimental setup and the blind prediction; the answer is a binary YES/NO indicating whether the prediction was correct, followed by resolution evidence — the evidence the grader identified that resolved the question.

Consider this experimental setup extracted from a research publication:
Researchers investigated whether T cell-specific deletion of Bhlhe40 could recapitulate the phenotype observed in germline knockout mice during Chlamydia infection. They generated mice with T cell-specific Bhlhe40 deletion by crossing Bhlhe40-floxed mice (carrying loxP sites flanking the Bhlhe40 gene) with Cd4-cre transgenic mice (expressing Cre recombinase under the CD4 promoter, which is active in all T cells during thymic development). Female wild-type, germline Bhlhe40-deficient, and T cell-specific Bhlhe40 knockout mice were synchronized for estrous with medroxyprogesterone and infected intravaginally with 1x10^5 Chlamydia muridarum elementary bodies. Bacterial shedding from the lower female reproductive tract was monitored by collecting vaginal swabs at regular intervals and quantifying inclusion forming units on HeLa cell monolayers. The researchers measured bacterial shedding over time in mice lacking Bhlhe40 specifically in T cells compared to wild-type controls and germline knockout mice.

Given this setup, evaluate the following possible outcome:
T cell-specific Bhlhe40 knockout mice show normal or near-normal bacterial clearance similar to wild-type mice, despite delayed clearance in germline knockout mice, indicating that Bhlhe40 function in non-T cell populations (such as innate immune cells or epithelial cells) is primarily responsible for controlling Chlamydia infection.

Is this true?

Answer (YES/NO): NO